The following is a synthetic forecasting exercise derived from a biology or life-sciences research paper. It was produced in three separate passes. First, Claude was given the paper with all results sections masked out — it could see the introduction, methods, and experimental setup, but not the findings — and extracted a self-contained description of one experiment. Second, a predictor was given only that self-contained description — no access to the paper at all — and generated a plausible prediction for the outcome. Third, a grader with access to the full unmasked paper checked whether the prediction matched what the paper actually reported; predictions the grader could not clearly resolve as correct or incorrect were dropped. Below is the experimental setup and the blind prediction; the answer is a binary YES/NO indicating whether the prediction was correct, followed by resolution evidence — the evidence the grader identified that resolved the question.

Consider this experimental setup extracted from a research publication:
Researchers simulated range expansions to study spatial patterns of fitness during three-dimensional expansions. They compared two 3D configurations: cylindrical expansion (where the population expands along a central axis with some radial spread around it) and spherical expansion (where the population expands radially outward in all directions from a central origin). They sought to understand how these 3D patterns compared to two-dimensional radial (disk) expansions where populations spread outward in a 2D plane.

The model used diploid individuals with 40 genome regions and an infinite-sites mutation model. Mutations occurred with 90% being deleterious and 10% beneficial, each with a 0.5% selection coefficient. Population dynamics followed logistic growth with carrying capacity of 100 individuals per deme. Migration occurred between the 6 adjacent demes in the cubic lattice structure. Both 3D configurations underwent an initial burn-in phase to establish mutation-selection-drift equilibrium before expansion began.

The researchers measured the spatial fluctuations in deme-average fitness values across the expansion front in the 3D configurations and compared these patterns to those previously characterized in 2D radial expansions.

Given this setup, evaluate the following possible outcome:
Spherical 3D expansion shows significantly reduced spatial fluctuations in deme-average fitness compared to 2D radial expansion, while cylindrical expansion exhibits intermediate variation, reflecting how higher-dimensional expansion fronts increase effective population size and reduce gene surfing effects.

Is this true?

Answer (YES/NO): NO